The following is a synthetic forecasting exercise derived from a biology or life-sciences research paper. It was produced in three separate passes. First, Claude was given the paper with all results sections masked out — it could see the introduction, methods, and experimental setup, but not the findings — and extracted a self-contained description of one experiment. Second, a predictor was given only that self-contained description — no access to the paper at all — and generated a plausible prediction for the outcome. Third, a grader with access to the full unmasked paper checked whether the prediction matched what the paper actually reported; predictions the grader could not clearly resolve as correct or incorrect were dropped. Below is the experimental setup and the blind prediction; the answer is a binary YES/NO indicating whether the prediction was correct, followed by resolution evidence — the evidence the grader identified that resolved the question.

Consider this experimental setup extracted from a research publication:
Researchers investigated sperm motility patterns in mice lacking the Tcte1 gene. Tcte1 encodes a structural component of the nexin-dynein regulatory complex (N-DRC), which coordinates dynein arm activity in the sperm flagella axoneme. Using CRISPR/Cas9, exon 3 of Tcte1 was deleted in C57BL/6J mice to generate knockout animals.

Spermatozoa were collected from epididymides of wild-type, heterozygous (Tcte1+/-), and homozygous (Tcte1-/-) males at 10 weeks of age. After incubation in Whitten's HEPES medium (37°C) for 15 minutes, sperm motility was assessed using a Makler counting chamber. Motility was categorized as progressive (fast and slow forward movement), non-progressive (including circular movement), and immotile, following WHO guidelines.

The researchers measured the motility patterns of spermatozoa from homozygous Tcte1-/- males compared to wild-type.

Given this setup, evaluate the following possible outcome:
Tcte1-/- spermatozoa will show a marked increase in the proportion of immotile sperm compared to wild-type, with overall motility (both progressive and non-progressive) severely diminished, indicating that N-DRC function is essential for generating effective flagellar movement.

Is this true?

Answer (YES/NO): NO